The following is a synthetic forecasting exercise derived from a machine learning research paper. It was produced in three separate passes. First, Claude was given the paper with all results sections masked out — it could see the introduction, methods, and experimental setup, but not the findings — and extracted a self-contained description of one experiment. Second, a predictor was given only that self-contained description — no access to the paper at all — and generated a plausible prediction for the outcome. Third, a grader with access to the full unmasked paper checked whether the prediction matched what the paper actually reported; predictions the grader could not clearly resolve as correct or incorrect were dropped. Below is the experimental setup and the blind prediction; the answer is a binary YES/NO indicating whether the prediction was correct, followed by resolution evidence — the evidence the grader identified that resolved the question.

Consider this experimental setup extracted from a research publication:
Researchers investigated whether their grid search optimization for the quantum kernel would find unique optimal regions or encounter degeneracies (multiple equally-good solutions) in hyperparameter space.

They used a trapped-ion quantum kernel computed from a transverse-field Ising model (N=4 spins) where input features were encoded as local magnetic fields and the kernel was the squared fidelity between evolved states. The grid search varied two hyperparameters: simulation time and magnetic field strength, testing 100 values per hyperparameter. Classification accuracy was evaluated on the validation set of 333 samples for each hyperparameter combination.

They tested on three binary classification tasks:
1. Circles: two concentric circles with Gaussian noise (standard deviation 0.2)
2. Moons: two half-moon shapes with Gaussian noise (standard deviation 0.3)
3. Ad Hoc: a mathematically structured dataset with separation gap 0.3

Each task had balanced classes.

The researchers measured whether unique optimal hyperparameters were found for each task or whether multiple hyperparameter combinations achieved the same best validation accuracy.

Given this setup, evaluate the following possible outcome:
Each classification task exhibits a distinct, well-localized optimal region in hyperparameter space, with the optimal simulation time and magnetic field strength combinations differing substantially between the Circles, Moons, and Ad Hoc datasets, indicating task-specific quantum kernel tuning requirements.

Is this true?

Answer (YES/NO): NO